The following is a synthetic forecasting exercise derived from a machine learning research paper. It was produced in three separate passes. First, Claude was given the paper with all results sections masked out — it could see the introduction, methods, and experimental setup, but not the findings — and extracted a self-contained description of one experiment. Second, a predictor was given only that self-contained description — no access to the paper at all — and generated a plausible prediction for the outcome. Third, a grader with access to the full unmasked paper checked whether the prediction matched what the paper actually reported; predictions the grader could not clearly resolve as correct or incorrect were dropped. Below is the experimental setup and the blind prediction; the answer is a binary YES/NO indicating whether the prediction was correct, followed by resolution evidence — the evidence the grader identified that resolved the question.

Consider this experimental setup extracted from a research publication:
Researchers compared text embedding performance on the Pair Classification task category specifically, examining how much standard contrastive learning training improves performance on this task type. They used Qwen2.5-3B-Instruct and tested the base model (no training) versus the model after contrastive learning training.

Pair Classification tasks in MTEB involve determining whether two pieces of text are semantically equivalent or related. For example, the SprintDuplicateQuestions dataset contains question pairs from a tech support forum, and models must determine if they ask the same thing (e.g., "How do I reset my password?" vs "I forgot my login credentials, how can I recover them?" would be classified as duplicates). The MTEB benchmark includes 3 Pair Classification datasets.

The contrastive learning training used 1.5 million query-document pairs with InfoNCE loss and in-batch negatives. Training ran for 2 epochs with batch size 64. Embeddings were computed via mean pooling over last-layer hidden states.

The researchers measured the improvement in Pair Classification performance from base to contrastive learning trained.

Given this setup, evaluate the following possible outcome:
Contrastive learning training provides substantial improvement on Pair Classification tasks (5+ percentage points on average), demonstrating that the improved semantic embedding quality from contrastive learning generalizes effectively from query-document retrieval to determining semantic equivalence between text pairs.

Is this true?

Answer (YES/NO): YES